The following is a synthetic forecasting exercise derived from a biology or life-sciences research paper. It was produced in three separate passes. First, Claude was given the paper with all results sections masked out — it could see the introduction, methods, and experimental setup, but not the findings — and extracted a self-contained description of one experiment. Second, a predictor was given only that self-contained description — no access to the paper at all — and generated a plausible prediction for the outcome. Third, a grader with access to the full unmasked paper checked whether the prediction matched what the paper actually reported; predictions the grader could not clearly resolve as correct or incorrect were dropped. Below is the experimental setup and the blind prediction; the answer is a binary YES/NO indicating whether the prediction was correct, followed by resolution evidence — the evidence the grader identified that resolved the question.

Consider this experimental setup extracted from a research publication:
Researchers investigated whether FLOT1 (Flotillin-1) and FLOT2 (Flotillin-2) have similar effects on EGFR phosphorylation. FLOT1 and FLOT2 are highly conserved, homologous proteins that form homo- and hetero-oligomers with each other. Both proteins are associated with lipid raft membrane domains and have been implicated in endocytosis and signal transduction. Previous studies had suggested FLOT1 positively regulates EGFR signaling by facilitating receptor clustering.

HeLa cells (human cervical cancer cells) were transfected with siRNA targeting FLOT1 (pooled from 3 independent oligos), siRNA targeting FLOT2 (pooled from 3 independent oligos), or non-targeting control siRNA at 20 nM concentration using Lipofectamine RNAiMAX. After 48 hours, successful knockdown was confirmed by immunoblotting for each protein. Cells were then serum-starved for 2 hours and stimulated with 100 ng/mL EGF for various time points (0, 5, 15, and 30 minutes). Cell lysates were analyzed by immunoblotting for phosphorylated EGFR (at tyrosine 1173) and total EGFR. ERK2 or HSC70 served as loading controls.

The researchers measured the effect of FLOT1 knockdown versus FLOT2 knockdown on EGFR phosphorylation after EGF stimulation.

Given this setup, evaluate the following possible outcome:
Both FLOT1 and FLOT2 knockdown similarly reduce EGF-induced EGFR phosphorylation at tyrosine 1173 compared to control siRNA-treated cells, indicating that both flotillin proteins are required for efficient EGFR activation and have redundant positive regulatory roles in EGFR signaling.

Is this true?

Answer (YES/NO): NO